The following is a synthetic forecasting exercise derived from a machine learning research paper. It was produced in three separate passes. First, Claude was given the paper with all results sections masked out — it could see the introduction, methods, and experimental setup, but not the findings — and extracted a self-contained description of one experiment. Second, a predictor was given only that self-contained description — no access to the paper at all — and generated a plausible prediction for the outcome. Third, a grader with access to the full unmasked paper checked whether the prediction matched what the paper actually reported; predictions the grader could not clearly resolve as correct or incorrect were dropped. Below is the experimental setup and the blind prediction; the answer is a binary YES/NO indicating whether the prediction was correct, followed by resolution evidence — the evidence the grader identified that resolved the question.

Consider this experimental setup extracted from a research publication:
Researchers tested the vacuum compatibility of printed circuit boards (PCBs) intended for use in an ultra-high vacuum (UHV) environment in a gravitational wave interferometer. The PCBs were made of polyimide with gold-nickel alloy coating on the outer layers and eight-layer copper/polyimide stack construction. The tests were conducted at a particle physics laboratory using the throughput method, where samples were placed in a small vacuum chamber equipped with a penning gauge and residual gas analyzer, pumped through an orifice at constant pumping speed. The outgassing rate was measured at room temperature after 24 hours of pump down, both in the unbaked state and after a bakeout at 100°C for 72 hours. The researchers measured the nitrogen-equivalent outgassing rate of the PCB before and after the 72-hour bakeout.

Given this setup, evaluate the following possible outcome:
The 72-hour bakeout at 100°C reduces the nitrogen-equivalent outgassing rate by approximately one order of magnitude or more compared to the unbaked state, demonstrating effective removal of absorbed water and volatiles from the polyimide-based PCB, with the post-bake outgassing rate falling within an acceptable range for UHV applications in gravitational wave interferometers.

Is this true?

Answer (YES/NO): YES